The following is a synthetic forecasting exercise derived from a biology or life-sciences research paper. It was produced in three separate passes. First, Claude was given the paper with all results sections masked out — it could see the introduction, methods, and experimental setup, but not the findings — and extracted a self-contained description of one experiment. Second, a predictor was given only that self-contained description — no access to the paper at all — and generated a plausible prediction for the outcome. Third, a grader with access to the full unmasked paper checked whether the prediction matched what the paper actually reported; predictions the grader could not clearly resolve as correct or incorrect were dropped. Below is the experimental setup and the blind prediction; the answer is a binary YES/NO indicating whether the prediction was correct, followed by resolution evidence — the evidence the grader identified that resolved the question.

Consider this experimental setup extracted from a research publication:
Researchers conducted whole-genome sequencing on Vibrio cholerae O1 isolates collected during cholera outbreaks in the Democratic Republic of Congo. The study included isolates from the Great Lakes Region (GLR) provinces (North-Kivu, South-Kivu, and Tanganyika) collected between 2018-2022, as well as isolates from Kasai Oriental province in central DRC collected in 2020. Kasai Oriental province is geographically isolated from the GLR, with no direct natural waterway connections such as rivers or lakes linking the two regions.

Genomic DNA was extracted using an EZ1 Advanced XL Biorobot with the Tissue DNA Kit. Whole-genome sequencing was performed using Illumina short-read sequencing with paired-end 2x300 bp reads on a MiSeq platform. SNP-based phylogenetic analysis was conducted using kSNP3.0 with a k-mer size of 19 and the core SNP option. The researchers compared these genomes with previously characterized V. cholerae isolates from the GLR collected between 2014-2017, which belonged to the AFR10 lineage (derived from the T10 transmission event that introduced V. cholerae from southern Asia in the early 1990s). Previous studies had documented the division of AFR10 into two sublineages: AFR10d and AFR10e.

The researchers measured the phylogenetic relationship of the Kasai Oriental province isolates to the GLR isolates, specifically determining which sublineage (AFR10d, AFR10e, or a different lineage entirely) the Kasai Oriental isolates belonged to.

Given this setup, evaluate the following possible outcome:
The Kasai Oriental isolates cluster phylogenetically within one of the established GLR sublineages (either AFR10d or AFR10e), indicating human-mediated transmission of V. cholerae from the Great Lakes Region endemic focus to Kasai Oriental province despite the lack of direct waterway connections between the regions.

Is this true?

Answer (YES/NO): YES